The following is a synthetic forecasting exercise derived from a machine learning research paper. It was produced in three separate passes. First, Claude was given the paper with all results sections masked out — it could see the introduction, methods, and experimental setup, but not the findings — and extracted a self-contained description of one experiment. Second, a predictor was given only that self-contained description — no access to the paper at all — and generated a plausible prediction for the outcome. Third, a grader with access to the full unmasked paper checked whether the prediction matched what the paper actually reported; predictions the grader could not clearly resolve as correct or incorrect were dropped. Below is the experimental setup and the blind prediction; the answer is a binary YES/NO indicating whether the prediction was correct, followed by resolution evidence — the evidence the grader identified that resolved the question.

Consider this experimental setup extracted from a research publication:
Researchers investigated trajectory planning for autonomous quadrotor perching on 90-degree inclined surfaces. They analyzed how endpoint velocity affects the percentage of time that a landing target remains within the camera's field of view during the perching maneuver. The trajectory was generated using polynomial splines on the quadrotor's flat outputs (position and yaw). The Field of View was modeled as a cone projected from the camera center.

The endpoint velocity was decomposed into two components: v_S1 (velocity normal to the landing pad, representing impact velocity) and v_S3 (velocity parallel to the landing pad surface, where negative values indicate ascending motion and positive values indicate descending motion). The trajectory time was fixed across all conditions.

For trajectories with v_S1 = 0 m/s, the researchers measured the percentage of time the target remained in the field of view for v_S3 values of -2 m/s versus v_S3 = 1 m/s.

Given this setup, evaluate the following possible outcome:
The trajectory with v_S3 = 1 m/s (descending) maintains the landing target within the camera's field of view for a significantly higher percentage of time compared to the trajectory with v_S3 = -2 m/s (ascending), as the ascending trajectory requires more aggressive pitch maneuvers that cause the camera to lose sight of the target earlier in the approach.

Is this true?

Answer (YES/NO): NO